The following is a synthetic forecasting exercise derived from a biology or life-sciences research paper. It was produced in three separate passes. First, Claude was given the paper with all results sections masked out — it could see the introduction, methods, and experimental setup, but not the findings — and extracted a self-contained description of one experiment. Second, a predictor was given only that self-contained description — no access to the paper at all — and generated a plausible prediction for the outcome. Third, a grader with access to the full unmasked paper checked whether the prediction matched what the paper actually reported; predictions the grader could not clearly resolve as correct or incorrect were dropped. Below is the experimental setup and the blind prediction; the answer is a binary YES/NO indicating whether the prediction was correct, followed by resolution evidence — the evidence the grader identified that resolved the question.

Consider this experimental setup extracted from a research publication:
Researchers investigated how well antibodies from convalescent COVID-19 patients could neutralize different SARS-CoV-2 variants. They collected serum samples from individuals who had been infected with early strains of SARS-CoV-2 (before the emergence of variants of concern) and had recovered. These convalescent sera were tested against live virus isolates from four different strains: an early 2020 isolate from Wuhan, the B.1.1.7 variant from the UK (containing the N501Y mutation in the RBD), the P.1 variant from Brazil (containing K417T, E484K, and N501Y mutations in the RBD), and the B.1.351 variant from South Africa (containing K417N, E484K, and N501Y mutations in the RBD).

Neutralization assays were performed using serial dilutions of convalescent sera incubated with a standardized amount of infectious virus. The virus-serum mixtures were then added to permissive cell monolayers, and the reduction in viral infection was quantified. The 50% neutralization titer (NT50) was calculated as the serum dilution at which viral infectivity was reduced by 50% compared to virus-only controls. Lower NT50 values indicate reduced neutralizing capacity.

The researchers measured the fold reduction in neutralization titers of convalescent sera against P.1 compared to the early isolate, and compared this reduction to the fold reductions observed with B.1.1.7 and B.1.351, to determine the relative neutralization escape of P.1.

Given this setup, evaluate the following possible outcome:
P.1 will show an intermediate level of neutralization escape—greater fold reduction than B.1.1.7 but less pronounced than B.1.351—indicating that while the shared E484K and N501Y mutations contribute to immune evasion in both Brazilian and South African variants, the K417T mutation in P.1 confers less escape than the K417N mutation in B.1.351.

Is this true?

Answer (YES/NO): NO